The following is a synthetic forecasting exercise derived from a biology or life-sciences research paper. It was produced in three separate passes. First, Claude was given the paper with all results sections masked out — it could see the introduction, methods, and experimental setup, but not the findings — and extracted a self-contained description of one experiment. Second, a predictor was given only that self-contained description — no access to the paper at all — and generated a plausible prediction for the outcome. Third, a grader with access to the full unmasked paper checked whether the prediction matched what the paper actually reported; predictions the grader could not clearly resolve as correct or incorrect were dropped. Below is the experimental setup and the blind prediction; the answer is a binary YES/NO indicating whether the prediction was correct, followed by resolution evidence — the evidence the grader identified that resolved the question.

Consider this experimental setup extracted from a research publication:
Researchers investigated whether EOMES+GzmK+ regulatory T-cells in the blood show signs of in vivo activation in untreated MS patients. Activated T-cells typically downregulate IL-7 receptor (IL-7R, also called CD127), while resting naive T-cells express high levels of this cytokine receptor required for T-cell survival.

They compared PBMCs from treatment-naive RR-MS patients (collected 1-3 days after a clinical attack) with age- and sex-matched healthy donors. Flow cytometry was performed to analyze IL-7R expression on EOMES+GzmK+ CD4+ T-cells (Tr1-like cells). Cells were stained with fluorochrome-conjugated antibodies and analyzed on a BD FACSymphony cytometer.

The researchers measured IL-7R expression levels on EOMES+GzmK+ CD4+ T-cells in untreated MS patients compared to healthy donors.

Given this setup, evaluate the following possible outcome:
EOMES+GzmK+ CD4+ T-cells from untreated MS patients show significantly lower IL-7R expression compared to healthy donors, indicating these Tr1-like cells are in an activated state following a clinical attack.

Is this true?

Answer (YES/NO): NO